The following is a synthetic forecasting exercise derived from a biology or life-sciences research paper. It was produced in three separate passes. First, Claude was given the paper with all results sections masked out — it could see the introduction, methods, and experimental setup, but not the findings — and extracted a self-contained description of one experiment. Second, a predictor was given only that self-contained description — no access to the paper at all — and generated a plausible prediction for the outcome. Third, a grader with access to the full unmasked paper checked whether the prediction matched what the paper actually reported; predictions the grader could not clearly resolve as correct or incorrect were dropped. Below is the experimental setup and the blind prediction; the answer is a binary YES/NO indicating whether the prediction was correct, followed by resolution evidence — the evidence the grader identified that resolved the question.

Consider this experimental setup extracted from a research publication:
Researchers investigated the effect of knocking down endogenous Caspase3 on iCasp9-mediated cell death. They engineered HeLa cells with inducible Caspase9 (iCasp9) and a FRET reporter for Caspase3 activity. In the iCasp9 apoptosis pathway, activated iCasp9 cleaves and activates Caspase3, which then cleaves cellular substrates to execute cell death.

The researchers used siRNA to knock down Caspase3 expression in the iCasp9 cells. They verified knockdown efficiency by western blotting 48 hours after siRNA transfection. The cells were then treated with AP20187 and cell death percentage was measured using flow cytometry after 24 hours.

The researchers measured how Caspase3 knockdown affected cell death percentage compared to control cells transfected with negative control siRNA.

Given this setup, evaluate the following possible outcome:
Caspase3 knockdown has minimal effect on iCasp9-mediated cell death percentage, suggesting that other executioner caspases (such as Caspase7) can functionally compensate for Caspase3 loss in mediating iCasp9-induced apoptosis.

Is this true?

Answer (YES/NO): NO